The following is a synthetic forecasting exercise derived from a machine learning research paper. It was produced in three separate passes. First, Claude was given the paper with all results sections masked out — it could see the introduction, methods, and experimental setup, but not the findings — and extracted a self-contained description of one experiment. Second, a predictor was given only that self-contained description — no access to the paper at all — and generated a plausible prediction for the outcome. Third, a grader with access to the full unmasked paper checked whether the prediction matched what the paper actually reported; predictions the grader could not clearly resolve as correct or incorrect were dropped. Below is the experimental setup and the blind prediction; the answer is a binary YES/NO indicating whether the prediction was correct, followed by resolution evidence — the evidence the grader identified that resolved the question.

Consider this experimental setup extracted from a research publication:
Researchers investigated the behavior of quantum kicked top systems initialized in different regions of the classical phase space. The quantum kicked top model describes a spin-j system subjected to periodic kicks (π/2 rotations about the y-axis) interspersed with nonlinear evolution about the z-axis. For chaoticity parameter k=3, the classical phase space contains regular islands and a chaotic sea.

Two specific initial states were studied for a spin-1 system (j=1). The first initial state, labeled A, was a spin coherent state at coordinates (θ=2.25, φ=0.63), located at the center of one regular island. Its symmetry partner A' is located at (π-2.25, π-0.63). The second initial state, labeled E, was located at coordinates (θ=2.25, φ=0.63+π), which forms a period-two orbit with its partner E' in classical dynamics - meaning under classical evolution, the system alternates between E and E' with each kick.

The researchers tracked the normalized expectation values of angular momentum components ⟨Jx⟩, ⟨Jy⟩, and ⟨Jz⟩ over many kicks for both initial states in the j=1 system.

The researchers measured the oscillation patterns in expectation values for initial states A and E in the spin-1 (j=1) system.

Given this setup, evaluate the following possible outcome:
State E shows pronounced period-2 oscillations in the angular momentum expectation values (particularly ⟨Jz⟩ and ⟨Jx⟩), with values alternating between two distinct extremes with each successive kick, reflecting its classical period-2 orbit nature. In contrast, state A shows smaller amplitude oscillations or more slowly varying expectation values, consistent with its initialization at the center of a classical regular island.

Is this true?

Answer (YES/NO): NO